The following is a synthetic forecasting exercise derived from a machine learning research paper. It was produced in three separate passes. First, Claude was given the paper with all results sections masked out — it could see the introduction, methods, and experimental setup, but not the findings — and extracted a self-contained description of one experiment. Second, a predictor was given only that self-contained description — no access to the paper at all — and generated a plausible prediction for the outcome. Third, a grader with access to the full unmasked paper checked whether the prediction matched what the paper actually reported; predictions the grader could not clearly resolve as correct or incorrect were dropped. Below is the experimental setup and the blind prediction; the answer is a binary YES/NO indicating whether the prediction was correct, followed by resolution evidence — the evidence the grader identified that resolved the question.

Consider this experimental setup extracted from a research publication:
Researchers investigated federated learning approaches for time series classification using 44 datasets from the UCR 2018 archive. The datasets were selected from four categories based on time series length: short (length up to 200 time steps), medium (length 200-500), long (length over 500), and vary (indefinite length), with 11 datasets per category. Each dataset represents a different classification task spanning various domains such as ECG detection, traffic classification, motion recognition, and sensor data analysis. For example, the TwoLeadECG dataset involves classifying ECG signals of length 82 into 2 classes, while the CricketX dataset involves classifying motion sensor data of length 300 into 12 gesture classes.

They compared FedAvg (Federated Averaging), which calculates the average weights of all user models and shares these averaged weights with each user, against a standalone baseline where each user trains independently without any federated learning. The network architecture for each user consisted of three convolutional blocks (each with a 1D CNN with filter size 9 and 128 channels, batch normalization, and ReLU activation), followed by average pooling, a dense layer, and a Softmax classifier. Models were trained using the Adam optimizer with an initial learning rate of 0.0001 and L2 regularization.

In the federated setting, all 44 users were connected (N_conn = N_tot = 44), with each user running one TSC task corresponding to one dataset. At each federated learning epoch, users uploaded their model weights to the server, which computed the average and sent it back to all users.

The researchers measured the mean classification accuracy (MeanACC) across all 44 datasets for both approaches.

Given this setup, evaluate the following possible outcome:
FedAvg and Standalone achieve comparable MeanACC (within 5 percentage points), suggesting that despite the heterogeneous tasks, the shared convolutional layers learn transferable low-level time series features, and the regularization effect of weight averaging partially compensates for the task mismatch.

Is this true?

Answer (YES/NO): NO